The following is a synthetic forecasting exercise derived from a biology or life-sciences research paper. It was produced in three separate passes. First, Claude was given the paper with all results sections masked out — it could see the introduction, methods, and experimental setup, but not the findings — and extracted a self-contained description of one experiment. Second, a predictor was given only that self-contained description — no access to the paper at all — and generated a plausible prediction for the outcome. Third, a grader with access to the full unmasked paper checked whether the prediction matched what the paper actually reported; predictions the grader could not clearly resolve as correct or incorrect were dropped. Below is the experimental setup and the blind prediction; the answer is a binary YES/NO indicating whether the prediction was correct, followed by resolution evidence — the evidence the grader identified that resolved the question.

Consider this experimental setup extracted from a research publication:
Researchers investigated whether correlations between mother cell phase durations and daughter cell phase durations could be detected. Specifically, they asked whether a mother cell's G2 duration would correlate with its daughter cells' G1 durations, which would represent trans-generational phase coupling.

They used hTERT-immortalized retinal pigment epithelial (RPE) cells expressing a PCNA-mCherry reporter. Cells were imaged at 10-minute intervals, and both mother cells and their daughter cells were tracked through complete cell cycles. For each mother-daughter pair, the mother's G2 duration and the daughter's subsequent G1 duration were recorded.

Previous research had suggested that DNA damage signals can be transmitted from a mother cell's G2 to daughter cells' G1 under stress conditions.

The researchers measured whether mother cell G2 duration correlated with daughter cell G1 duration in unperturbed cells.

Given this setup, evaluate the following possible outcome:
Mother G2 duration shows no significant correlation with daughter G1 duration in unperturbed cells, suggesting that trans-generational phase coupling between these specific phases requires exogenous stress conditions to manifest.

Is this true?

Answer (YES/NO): YES